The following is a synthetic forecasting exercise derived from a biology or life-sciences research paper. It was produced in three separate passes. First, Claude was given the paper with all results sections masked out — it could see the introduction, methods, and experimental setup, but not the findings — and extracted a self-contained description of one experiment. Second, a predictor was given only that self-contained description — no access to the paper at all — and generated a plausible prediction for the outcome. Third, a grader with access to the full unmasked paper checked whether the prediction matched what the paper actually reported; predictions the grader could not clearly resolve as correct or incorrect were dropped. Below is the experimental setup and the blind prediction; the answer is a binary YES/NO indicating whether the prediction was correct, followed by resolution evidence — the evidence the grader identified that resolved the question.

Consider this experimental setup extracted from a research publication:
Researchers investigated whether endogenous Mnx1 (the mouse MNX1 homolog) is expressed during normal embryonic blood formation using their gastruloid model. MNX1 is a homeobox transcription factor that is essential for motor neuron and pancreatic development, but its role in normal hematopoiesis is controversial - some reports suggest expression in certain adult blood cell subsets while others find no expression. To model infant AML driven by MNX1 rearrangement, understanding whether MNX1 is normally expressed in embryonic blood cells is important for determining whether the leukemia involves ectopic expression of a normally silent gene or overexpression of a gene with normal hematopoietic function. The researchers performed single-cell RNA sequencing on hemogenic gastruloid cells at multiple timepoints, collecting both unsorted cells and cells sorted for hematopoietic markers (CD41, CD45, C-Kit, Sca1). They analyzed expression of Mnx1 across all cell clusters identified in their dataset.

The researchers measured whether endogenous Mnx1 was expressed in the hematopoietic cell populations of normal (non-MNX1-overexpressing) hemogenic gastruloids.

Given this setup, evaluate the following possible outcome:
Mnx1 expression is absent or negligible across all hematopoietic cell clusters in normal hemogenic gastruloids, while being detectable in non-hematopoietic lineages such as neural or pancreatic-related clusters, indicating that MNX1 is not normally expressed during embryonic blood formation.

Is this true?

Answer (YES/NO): NO